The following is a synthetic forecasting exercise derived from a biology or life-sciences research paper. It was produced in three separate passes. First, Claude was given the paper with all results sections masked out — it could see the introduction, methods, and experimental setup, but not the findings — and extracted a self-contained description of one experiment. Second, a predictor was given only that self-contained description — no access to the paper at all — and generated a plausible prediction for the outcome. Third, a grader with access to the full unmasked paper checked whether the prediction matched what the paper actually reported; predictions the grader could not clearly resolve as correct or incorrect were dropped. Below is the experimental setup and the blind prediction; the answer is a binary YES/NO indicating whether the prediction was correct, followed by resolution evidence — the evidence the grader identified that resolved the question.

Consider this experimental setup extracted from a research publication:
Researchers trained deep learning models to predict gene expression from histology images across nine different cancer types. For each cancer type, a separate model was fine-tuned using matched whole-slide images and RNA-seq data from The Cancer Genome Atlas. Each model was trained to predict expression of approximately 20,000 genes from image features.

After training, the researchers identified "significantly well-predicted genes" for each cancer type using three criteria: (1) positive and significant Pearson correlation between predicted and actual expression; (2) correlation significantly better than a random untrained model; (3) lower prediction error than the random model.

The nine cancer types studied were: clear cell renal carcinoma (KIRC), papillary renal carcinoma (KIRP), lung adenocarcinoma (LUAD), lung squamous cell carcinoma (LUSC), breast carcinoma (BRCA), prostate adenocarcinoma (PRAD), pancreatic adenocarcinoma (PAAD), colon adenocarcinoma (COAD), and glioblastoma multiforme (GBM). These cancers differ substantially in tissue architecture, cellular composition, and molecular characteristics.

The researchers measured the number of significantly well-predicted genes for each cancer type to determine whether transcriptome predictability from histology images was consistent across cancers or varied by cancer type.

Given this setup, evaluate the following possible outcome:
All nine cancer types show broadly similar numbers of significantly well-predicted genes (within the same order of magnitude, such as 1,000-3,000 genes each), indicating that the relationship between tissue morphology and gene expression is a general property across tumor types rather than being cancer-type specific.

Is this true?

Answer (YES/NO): NO